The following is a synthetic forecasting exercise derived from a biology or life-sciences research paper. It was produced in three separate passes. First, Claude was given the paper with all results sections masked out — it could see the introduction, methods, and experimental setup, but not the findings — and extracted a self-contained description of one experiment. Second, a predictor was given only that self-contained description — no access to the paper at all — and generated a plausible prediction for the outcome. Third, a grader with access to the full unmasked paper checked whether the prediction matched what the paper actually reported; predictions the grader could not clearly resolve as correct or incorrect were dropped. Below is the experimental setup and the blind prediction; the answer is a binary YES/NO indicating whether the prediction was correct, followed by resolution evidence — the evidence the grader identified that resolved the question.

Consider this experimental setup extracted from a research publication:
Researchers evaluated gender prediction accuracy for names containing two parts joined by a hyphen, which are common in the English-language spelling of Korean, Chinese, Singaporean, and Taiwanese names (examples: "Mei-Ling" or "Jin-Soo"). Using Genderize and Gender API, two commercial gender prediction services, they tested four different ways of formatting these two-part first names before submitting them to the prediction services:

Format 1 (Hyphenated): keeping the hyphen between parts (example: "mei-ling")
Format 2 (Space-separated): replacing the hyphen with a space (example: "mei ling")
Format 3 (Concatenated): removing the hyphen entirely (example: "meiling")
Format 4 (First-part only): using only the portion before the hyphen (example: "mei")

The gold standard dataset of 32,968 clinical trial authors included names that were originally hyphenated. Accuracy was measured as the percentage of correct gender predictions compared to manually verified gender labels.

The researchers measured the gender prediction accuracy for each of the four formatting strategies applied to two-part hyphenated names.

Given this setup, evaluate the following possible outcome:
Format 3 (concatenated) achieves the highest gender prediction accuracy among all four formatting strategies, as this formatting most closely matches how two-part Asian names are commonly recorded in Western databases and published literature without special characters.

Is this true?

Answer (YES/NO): NO